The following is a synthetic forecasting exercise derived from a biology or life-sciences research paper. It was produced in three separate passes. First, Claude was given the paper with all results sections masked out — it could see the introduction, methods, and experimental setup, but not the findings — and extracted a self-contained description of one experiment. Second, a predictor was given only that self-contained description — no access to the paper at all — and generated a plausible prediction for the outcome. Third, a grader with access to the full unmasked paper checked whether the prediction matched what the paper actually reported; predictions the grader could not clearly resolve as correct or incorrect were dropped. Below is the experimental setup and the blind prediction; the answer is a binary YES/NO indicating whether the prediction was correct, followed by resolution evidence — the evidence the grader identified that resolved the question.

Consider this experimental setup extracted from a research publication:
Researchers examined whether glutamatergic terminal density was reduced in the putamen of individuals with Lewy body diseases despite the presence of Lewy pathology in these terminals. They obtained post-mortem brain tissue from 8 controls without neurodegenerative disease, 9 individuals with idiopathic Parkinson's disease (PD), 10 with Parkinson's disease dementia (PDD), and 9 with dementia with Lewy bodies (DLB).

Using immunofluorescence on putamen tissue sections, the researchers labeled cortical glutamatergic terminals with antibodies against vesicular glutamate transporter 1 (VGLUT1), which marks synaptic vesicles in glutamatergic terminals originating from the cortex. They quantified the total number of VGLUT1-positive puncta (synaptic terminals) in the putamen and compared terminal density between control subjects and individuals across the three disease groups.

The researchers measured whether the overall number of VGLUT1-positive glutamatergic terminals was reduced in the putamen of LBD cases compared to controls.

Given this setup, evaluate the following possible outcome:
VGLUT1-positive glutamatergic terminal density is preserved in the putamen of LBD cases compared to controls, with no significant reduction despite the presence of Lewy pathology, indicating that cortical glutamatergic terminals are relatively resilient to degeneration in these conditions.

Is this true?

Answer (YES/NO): YES